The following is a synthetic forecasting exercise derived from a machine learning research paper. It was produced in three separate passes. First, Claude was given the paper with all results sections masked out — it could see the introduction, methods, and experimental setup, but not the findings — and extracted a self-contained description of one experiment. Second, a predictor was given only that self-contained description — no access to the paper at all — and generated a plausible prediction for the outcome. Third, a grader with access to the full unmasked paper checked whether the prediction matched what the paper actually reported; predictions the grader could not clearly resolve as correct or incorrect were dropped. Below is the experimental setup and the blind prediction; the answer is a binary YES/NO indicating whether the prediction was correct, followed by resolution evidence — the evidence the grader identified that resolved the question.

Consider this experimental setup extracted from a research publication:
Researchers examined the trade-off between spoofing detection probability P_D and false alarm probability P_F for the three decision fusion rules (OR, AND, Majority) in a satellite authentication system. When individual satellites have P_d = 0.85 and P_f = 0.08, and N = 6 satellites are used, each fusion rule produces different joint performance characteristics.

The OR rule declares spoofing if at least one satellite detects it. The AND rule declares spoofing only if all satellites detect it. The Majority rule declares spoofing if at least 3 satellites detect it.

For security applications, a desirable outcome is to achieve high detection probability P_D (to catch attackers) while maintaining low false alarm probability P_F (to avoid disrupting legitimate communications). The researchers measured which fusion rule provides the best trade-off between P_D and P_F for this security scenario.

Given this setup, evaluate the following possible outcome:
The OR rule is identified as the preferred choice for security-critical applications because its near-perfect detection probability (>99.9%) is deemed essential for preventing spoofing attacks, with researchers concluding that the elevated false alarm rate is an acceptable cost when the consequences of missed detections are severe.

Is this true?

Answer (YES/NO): NO